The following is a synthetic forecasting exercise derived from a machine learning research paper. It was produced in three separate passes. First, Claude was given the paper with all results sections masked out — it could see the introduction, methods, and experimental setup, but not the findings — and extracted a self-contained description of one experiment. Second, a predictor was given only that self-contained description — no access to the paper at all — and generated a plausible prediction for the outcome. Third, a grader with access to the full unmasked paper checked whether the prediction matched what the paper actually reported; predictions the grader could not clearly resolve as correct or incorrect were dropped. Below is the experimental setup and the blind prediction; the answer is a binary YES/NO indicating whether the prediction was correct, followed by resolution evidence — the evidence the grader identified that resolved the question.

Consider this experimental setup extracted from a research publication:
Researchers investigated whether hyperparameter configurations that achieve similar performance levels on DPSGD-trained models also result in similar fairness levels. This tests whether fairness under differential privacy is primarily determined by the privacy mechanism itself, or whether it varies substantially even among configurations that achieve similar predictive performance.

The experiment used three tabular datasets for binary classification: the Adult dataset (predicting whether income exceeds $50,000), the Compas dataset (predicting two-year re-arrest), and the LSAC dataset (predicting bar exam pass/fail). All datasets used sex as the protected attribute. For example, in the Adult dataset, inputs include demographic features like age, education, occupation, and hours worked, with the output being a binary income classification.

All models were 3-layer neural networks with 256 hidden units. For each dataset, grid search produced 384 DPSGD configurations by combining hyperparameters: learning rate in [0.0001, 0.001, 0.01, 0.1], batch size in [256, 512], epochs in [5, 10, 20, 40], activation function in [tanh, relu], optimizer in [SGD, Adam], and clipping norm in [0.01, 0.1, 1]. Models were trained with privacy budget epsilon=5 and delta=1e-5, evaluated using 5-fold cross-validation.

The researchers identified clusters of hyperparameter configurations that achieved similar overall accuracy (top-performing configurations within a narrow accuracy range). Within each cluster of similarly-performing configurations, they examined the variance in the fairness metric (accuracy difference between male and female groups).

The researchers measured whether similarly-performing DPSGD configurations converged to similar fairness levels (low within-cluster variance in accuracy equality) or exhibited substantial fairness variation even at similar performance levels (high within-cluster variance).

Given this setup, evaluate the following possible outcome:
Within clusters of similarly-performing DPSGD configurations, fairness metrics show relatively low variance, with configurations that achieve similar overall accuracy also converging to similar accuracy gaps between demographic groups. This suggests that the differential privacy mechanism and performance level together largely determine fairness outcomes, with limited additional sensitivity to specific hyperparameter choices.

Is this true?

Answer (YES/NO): NO